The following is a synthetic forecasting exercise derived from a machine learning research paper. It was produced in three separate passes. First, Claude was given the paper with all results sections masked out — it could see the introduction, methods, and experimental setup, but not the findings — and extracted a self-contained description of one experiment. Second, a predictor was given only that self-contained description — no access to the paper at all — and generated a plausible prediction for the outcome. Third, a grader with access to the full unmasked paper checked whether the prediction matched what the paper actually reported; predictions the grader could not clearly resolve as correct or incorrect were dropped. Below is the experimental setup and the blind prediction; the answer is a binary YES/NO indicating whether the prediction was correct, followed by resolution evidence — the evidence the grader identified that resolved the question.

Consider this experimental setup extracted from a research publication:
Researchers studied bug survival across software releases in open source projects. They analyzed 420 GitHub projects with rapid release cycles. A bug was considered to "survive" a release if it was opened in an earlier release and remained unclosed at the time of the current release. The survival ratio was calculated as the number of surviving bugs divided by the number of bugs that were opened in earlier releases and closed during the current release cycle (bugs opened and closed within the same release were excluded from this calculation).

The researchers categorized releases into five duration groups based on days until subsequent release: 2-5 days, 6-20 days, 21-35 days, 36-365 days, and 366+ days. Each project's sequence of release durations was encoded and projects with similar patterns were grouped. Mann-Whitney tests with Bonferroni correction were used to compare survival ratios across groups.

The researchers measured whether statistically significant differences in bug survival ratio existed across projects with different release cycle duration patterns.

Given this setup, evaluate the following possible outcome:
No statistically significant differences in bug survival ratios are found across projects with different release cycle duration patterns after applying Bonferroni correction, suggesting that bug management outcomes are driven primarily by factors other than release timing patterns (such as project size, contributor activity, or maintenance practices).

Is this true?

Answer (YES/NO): YES